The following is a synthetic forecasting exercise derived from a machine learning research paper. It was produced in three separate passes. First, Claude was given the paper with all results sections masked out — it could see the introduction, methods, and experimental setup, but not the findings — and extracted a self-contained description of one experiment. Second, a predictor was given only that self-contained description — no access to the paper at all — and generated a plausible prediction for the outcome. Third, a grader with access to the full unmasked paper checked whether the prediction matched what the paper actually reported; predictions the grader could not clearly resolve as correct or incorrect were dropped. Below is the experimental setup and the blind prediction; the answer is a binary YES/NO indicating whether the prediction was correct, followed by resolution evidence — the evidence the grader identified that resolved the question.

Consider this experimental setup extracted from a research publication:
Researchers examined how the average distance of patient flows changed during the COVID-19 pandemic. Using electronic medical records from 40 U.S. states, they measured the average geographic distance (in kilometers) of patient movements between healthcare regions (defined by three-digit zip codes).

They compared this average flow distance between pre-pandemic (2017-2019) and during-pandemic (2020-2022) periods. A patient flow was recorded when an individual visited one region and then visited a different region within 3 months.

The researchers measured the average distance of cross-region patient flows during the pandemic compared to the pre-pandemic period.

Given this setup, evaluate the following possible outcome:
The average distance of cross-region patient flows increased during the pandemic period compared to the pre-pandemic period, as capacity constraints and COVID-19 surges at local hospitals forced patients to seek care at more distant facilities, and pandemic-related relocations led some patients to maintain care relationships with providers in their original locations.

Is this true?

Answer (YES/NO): YES